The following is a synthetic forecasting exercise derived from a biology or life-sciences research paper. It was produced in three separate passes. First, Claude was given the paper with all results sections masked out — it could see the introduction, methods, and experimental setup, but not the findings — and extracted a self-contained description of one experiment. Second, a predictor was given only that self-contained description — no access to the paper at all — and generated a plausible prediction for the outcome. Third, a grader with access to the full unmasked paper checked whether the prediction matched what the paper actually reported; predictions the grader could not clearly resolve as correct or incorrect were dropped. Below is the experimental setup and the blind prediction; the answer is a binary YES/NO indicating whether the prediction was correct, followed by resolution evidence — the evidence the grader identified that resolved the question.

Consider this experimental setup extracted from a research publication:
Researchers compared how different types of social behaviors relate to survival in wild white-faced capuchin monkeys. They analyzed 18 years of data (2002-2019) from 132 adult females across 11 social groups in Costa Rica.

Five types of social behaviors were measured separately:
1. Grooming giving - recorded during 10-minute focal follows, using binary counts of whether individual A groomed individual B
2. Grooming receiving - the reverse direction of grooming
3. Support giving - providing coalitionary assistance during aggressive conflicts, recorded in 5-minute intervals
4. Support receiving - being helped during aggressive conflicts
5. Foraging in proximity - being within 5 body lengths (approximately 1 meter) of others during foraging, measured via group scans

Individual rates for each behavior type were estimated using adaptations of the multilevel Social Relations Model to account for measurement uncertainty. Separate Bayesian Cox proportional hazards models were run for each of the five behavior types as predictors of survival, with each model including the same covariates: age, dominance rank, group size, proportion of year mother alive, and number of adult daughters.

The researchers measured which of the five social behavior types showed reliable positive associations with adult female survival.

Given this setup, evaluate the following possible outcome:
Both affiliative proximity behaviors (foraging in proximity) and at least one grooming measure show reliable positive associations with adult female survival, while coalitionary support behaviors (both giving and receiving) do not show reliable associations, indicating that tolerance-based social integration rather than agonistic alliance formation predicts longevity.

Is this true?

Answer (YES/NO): NO